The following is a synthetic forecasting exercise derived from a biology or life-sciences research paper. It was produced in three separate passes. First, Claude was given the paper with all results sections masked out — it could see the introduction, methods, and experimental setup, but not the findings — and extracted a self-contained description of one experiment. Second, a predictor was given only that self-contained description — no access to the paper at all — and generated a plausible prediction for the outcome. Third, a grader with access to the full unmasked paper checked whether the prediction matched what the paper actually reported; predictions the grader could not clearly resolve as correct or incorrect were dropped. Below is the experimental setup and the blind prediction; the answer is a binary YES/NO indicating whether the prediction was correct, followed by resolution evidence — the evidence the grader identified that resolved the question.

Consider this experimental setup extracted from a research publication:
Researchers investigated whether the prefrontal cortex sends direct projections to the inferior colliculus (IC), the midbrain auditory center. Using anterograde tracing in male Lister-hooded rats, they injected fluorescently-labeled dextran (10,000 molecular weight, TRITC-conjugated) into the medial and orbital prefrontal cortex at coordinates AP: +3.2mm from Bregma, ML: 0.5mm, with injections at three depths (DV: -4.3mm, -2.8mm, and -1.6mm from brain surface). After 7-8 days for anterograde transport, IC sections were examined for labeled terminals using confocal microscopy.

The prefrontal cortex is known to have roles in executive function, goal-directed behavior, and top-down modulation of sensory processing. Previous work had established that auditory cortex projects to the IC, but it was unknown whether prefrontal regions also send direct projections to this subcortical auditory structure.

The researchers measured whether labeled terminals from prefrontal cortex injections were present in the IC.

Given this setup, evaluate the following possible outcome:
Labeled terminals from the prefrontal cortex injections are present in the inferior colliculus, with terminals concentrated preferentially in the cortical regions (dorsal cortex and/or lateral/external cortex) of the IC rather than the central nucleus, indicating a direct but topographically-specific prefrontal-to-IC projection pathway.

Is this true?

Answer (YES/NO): NO